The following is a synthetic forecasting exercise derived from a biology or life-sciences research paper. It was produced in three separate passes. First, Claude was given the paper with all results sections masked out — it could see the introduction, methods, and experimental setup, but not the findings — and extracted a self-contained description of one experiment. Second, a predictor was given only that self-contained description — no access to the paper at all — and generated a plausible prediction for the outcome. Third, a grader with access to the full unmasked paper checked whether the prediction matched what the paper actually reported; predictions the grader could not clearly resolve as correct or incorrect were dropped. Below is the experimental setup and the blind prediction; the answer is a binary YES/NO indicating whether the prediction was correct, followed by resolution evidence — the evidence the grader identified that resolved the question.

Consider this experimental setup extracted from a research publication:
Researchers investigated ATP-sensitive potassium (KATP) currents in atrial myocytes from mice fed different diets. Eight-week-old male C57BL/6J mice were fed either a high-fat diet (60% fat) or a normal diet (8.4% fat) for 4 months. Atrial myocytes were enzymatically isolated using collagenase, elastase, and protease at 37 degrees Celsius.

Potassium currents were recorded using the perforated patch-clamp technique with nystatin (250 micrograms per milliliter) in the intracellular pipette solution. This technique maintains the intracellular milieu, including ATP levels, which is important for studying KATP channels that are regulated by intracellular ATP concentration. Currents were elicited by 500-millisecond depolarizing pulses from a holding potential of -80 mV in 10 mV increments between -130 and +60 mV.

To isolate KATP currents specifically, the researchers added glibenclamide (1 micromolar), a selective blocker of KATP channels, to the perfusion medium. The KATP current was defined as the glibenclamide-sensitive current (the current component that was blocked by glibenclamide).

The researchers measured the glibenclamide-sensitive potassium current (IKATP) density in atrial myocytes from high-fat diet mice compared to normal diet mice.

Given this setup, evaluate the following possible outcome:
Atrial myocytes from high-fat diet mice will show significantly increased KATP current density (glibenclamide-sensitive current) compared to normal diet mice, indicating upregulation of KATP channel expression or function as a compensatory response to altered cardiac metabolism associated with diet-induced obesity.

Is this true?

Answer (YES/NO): YES